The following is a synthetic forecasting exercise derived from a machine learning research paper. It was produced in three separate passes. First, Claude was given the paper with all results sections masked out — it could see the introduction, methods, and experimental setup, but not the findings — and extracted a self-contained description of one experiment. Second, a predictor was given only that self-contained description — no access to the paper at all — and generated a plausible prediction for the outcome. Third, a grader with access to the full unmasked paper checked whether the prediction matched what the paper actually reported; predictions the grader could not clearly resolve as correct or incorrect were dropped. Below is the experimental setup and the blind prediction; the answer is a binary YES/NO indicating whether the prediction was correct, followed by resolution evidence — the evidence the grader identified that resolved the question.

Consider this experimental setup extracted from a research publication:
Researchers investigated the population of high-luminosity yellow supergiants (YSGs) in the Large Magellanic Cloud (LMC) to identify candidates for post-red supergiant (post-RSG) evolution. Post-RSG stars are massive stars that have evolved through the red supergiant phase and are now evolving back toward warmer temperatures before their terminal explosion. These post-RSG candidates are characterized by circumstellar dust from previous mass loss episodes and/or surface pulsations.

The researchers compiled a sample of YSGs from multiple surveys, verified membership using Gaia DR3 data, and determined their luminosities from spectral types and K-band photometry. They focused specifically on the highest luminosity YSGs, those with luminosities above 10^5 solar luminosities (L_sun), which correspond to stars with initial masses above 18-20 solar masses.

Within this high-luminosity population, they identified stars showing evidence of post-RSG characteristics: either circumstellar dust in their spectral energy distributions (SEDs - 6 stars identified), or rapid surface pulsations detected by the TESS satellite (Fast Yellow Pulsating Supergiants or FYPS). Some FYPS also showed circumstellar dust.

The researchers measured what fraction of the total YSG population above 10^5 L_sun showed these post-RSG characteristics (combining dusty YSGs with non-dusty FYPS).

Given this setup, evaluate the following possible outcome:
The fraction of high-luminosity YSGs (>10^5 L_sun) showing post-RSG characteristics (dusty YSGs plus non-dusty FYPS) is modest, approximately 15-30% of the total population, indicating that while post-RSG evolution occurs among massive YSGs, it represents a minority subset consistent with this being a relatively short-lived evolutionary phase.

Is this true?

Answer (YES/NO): NO